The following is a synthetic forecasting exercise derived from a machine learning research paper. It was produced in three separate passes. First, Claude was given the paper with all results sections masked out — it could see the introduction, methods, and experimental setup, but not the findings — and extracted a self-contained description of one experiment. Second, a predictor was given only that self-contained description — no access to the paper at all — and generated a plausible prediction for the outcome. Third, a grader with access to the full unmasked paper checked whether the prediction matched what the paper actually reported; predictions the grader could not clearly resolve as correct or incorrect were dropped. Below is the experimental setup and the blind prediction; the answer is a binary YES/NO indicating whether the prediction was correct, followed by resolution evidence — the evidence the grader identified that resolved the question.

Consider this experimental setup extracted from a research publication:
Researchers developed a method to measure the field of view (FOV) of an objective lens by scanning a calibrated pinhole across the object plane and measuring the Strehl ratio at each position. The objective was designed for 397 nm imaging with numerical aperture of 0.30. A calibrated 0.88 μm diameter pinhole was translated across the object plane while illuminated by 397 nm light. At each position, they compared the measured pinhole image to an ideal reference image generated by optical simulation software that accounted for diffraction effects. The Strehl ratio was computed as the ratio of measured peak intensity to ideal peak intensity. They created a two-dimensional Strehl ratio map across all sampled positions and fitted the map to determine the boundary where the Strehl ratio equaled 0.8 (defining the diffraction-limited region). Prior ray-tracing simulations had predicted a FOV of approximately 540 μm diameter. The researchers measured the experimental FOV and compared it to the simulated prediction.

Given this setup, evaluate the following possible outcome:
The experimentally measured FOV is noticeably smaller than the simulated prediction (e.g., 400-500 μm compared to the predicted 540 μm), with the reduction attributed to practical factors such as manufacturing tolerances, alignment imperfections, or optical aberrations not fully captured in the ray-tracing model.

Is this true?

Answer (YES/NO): NO